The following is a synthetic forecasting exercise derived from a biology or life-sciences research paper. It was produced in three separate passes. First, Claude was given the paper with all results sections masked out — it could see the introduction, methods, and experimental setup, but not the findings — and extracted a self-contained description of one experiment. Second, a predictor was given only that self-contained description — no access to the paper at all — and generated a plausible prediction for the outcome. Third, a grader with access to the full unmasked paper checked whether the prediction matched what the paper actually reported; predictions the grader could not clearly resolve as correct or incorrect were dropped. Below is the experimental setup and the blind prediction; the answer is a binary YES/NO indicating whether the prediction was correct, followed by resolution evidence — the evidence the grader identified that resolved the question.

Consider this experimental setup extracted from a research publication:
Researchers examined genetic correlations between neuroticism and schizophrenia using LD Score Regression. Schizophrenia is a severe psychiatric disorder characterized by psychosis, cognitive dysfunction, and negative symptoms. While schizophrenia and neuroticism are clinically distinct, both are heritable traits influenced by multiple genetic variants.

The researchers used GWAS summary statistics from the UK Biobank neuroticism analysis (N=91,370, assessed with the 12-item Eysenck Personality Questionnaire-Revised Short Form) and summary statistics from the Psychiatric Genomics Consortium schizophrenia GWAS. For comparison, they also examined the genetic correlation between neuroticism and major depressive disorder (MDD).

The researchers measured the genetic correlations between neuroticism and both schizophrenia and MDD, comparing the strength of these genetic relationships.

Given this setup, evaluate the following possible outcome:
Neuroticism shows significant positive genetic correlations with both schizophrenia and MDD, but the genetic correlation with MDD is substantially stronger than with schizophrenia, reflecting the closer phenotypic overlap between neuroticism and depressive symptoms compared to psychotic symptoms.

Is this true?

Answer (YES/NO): YES